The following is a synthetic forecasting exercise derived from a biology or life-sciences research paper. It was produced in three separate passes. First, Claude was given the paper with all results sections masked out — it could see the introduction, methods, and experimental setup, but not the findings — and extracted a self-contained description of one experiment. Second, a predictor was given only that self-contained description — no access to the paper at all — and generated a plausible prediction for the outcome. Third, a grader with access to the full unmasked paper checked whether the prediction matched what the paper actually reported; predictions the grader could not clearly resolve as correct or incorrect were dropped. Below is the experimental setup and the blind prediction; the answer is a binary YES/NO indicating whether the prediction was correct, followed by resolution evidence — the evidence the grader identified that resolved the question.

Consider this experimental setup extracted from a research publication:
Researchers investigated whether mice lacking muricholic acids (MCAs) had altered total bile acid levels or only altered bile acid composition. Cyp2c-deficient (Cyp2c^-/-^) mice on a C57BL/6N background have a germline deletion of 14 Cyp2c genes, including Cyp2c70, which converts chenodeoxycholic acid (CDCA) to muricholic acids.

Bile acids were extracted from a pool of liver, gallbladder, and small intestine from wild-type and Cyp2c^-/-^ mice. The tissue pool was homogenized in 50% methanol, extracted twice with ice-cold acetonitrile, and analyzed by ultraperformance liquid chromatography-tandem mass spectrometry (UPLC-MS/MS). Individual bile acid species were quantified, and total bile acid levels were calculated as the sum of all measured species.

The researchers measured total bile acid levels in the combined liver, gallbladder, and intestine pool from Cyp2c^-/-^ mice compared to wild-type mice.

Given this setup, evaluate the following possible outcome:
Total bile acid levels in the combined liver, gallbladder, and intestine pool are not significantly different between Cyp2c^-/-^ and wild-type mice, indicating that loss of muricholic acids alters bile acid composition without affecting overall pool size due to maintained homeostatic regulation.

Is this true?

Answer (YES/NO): YES